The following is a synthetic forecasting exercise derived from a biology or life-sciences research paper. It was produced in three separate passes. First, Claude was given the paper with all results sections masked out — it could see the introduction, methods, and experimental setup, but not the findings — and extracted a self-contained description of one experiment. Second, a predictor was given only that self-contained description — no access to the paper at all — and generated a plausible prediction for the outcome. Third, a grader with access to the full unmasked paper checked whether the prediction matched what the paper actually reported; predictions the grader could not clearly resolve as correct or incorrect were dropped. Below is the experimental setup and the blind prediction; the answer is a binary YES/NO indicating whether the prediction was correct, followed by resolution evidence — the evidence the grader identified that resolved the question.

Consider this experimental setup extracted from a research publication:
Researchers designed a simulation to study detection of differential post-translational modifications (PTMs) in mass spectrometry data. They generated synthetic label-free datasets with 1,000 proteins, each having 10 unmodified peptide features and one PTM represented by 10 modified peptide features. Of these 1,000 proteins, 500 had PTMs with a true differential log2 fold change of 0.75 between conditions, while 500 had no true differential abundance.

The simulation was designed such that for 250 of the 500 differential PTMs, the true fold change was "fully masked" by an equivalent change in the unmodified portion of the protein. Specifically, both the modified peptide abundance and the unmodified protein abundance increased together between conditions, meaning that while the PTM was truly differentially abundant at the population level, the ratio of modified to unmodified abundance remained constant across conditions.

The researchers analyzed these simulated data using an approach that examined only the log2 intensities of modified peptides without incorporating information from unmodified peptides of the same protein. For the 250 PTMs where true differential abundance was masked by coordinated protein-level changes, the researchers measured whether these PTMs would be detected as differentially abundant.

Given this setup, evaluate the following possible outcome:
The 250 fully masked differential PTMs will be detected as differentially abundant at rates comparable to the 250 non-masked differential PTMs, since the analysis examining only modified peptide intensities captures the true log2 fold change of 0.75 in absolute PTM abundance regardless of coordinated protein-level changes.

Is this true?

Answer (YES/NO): YES